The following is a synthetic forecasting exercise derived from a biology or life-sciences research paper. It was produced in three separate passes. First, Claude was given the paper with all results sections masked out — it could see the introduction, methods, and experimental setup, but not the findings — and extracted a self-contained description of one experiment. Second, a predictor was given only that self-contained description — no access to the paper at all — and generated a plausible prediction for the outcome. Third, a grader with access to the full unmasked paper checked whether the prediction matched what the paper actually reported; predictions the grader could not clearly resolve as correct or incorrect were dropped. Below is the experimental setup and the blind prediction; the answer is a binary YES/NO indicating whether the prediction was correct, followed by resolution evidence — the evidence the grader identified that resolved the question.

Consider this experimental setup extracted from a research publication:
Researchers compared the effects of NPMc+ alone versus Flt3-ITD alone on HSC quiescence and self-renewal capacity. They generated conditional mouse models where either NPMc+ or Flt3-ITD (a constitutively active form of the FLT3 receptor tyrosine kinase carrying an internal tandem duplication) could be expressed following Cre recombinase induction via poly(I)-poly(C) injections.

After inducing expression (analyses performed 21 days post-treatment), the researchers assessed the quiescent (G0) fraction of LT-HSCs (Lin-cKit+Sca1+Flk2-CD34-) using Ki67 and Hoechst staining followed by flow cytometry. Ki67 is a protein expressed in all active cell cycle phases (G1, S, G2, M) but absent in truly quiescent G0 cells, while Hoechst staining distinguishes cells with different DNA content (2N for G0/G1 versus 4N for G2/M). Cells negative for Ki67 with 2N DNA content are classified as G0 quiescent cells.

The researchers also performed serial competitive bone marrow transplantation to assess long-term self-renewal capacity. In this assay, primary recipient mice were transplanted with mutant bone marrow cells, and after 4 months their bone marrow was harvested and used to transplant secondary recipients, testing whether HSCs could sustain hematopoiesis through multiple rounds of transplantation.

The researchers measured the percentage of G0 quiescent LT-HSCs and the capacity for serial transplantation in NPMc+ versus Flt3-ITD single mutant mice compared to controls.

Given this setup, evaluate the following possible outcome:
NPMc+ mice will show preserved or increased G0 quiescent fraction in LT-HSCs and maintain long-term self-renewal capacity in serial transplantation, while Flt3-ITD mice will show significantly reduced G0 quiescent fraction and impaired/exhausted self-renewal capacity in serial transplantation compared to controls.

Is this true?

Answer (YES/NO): YES